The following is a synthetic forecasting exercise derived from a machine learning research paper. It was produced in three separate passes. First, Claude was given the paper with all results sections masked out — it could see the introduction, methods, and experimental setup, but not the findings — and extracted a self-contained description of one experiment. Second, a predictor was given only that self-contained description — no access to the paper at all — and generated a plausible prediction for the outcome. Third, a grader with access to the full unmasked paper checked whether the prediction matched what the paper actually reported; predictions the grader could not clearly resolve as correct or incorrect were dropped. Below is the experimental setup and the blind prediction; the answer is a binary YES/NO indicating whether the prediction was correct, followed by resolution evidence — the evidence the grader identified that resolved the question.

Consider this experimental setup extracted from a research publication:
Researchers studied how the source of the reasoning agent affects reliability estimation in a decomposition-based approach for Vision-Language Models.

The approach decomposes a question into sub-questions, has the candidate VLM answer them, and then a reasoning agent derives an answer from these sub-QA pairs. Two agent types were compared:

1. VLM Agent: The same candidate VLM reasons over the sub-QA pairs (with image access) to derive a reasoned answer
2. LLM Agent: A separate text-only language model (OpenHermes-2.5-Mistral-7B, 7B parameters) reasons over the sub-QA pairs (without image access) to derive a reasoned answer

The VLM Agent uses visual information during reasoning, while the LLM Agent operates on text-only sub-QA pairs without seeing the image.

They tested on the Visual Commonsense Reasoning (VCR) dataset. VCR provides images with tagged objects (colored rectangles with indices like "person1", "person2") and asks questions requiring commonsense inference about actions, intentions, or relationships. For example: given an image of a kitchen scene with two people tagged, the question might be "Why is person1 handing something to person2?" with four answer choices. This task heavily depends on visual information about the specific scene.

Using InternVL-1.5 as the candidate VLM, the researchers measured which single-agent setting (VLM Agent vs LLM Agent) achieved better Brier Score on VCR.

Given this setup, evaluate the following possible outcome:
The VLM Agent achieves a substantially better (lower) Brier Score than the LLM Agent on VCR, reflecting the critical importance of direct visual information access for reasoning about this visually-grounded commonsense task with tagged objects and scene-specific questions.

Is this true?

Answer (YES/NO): YES